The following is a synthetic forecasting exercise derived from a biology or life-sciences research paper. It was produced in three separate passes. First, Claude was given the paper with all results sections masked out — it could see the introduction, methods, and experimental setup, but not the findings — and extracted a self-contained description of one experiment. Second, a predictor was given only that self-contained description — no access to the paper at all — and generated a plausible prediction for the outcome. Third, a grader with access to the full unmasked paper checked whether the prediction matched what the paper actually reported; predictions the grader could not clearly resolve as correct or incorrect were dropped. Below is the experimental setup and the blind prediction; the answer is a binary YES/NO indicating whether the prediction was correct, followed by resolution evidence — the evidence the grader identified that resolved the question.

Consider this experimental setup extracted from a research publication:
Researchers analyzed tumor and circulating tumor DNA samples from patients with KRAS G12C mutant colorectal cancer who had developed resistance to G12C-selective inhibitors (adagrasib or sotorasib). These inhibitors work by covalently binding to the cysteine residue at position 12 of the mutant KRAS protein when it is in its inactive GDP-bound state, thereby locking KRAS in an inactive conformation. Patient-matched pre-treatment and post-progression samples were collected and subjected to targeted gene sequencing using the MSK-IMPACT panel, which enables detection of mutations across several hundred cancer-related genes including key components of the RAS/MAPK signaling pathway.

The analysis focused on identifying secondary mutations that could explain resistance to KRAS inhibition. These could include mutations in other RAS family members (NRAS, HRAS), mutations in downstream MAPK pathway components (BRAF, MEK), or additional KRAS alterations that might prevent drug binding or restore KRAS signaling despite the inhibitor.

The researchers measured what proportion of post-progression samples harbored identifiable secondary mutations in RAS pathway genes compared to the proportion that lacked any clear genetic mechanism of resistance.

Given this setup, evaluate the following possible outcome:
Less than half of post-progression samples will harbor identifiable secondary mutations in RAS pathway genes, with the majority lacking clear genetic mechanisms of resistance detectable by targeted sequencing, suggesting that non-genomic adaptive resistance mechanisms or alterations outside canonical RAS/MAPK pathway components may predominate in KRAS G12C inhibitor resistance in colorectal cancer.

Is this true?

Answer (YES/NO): NO